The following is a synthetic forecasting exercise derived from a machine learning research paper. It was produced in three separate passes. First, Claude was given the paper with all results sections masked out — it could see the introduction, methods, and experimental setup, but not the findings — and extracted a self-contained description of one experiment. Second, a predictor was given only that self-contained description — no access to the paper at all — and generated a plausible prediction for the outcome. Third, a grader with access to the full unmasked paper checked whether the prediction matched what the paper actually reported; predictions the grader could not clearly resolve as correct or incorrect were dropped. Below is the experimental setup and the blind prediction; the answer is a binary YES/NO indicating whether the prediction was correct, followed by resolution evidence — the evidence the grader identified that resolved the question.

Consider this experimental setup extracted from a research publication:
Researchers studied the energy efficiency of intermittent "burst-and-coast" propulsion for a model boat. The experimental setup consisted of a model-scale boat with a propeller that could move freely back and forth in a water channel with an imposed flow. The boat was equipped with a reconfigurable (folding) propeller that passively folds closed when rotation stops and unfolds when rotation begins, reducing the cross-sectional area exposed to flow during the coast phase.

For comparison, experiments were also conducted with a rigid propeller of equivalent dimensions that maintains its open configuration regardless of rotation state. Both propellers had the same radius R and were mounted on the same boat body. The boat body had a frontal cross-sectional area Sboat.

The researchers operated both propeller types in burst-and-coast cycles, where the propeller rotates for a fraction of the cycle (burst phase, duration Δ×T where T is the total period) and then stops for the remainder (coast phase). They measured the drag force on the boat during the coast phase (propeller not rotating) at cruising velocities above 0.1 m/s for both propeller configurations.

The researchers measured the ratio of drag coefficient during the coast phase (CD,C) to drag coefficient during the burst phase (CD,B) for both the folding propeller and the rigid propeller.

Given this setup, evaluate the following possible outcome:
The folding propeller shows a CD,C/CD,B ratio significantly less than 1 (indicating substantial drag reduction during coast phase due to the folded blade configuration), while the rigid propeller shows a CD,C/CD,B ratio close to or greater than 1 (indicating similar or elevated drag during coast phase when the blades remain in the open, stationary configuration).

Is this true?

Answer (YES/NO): NO